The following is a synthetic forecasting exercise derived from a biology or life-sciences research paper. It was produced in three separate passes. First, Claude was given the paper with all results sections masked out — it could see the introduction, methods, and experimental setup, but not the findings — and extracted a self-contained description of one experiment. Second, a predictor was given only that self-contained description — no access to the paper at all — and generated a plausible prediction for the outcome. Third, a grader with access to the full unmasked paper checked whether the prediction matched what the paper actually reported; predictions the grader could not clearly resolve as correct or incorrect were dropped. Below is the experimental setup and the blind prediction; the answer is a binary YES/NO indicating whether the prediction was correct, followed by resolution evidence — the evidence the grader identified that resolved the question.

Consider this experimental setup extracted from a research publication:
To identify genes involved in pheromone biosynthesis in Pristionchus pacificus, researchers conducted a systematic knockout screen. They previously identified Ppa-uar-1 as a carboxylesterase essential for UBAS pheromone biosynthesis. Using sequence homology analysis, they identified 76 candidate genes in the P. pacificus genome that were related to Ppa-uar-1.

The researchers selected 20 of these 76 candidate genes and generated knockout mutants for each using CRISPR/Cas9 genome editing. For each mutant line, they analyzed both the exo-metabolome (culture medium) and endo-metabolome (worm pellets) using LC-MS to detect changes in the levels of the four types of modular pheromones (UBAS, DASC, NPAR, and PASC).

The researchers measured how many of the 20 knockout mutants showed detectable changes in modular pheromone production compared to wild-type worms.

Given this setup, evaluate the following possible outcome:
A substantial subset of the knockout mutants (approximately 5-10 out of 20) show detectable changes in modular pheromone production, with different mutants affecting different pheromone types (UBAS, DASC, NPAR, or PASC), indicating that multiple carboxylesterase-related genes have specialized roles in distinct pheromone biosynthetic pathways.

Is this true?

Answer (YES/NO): NO